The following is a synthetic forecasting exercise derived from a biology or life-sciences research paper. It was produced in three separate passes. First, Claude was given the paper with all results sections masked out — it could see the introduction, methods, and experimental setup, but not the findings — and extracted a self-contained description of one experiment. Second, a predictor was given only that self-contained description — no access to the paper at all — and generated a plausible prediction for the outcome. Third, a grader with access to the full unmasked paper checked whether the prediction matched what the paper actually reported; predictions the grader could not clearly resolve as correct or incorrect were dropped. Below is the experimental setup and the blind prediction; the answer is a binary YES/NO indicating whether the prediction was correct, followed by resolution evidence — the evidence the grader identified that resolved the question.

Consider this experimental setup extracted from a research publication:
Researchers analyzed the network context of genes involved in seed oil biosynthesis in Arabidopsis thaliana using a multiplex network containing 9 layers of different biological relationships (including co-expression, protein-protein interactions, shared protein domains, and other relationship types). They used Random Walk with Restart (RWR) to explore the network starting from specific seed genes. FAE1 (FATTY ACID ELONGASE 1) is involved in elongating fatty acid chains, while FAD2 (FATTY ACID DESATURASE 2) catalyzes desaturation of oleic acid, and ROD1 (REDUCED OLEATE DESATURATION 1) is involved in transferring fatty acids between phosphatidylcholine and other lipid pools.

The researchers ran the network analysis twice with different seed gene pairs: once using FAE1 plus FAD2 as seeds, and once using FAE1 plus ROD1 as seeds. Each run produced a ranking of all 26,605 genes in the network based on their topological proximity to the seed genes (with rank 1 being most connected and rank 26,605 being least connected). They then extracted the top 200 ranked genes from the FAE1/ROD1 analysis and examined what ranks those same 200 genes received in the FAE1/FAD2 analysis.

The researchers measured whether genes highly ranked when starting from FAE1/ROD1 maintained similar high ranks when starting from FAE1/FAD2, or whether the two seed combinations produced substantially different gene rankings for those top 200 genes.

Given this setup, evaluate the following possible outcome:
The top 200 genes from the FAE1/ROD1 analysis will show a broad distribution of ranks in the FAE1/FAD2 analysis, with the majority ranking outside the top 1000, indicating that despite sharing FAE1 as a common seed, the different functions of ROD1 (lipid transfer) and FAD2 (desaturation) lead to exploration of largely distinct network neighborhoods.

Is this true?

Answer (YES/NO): NO